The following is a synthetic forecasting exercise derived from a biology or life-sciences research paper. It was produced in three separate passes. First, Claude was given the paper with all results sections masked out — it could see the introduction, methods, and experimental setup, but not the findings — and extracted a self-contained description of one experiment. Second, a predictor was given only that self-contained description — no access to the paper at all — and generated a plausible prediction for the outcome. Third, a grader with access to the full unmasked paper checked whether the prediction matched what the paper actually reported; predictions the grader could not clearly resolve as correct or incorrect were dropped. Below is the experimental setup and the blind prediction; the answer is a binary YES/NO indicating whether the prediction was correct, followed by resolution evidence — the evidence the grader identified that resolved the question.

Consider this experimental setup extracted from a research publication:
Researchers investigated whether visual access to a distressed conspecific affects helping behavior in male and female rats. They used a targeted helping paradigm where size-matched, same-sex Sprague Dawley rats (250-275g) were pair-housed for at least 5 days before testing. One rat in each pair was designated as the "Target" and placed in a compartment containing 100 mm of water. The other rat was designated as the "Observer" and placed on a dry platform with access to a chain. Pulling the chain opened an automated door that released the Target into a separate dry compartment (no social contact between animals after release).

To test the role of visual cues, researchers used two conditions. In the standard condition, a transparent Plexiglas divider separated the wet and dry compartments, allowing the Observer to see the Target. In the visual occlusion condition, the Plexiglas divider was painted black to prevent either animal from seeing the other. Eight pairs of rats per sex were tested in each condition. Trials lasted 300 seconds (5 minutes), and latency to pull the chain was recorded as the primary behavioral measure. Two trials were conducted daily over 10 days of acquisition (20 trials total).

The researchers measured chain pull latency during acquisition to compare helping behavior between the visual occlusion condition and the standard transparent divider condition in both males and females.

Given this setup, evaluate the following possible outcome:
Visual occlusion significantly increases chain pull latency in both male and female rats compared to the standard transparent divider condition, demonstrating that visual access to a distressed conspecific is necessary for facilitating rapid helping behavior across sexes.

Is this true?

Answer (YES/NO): NO